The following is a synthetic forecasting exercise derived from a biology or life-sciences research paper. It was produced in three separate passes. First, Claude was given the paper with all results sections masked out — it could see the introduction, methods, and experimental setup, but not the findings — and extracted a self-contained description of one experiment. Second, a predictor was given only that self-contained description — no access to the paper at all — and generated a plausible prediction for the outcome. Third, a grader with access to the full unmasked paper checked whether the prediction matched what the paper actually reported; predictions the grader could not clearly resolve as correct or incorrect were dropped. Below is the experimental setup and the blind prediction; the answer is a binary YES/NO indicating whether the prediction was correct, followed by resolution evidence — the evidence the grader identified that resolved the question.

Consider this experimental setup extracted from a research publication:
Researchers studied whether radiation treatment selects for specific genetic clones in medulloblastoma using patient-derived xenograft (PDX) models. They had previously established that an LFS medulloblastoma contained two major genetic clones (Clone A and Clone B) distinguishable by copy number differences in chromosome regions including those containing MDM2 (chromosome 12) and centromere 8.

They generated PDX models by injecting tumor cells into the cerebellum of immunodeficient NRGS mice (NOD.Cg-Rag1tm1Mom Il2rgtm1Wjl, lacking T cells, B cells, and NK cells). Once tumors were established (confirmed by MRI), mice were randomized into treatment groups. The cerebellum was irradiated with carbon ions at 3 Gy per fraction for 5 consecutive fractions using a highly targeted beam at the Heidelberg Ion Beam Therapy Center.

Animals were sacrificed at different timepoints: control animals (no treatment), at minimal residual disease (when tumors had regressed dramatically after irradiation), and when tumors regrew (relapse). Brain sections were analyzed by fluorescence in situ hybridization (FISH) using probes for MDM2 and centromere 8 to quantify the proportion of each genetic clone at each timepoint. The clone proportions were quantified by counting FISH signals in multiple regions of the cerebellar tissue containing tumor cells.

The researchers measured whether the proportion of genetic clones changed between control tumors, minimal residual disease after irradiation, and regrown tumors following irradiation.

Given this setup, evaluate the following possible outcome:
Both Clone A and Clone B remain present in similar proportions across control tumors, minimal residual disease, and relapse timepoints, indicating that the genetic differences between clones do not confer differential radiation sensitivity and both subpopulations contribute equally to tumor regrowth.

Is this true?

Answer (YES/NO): YES